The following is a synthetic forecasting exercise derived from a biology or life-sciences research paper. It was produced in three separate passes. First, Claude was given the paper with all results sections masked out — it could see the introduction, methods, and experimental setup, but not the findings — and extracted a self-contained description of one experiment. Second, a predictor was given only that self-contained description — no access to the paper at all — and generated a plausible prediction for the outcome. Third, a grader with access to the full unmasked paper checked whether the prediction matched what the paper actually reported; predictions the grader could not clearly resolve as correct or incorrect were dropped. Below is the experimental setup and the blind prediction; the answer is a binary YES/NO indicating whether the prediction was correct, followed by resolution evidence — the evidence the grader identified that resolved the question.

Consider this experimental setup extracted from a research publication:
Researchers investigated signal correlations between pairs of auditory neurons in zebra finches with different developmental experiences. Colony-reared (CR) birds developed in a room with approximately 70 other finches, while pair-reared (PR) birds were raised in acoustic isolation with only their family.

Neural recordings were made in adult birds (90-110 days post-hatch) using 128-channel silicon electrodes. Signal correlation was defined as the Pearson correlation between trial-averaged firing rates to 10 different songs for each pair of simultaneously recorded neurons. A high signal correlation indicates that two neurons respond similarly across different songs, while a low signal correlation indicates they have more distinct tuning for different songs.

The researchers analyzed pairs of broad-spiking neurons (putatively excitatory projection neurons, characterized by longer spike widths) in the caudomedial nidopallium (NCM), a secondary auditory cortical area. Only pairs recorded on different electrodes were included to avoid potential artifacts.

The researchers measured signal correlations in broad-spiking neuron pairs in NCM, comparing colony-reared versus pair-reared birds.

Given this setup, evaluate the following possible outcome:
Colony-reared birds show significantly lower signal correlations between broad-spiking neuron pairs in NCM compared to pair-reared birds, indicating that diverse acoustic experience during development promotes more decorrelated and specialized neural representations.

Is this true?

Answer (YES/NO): NO